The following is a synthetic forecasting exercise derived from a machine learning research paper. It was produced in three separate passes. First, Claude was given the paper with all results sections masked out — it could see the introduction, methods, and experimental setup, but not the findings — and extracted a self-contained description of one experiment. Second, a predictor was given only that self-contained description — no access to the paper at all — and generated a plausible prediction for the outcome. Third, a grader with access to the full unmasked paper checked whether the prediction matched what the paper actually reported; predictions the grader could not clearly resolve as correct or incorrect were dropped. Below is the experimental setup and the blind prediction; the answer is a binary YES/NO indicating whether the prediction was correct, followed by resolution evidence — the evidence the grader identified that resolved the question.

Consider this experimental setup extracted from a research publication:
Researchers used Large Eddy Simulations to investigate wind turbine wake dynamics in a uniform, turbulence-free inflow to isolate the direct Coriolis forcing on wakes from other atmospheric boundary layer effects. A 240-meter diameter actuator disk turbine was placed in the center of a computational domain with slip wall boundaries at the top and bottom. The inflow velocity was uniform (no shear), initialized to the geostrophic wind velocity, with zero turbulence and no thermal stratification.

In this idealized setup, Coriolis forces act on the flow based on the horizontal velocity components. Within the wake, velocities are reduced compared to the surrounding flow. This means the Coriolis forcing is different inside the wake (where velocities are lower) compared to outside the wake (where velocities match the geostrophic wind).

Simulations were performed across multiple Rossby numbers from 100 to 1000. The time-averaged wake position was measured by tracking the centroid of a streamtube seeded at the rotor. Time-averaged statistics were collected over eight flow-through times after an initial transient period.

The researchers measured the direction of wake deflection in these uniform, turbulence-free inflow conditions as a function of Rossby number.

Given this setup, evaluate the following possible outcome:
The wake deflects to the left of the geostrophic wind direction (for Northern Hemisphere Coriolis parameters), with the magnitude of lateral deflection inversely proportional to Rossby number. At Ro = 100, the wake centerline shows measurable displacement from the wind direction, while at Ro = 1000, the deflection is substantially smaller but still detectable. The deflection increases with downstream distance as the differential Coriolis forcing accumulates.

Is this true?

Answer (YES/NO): YES